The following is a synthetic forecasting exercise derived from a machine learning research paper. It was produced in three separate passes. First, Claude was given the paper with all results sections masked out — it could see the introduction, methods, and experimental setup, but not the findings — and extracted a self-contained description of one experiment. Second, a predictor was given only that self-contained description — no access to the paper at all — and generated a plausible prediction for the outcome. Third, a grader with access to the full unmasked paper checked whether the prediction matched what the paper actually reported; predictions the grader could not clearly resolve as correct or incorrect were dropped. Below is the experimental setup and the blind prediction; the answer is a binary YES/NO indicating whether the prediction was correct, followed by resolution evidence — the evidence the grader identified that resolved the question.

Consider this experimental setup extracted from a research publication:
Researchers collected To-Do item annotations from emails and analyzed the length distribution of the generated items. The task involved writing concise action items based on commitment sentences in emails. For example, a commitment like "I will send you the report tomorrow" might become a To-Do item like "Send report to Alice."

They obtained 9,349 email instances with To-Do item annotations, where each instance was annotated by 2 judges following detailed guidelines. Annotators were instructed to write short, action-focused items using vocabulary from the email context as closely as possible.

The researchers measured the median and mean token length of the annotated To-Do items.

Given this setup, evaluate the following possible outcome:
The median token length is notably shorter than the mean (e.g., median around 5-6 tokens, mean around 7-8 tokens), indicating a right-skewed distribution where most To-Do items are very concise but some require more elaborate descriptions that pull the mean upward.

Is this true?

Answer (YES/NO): NO